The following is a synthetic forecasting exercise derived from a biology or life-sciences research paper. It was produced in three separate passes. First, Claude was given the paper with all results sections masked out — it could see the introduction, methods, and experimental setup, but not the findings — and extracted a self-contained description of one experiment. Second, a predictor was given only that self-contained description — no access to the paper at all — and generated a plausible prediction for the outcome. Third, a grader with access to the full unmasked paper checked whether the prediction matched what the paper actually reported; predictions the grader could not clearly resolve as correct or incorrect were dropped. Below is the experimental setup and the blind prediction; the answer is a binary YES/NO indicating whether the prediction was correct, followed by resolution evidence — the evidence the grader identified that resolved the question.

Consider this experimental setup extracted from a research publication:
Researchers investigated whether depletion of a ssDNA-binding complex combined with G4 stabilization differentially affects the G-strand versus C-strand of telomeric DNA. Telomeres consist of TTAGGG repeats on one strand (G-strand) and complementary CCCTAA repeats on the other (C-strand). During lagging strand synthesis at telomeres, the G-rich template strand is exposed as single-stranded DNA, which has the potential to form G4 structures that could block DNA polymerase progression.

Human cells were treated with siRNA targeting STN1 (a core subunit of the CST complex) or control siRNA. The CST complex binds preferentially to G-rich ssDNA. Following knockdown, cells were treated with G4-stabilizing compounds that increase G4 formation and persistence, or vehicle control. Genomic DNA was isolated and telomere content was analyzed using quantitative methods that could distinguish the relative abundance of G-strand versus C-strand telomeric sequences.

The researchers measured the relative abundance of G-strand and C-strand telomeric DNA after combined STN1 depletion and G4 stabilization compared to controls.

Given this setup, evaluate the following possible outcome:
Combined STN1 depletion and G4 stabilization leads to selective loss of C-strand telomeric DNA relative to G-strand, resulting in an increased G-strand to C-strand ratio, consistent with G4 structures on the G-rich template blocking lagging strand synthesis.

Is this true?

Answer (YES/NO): YES